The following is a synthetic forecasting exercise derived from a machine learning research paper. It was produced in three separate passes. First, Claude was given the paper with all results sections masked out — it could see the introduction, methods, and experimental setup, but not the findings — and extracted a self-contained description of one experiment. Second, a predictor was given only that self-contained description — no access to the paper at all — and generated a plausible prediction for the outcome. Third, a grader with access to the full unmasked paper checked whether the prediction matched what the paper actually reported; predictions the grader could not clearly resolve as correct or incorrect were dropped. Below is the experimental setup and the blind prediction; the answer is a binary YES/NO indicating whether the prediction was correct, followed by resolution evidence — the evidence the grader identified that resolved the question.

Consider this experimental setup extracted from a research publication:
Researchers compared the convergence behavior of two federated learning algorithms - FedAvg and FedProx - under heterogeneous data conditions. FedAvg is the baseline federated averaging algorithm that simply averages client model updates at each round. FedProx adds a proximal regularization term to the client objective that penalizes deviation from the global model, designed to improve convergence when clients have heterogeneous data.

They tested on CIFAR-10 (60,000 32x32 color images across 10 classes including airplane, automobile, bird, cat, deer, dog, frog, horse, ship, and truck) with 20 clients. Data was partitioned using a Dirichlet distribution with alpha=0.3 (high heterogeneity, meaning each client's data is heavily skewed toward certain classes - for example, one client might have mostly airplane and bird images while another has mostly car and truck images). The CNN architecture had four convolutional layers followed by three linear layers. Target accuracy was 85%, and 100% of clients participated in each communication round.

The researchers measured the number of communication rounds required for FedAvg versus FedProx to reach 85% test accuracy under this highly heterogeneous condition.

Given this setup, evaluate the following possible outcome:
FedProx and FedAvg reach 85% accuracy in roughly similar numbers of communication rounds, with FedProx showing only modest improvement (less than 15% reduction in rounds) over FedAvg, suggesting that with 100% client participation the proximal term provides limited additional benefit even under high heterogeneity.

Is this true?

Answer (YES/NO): NO